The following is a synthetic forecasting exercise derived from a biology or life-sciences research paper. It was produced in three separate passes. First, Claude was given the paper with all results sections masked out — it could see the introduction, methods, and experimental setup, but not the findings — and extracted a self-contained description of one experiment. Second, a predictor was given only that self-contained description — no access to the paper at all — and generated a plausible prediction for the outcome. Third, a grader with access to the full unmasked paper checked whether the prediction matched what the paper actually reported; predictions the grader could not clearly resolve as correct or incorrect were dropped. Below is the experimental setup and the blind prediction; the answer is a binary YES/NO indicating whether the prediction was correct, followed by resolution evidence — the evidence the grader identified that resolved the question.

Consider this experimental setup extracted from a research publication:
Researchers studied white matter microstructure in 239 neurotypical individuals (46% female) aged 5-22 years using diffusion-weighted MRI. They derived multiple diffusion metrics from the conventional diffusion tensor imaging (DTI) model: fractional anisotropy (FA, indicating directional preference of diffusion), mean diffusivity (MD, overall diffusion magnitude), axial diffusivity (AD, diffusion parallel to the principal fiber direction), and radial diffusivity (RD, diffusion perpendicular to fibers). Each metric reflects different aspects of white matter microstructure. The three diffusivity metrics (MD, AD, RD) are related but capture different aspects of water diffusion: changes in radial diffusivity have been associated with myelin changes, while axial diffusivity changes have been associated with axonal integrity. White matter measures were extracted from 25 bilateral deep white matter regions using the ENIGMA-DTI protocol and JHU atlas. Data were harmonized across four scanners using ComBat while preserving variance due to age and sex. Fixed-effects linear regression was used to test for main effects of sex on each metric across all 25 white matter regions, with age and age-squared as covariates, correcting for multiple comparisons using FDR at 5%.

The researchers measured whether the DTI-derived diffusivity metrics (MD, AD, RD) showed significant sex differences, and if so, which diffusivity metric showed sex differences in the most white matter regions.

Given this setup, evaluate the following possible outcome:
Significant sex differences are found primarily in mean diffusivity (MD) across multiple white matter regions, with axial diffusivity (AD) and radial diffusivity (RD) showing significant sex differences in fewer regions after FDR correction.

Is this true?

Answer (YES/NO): YES